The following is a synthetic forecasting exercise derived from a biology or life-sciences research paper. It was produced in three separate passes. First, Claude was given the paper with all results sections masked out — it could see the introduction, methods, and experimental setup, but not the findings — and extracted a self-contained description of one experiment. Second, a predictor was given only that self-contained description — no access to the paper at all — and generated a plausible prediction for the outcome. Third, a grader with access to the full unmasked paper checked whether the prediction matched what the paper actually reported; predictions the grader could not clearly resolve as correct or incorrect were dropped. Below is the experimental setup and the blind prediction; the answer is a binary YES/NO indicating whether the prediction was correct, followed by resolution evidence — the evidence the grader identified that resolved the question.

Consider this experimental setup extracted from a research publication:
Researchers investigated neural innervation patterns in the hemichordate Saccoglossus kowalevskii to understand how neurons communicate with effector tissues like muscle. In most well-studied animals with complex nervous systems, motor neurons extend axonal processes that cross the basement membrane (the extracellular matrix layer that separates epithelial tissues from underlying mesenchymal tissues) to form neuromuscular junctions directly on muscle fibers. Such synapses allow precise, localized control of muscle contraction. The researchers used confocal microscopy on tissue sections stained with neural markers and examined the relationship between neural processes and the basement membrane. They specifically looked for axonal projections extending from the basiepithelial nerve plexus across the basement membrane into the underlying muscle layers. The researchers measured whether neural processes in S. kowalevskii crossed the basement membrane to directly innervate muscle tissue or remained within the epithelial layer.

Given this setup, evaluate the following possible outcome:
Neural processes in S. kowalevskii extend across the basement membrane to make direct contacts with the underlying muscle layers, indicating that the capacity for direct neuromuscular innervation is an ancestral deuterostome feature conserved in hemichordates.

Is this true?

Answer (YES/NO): NO